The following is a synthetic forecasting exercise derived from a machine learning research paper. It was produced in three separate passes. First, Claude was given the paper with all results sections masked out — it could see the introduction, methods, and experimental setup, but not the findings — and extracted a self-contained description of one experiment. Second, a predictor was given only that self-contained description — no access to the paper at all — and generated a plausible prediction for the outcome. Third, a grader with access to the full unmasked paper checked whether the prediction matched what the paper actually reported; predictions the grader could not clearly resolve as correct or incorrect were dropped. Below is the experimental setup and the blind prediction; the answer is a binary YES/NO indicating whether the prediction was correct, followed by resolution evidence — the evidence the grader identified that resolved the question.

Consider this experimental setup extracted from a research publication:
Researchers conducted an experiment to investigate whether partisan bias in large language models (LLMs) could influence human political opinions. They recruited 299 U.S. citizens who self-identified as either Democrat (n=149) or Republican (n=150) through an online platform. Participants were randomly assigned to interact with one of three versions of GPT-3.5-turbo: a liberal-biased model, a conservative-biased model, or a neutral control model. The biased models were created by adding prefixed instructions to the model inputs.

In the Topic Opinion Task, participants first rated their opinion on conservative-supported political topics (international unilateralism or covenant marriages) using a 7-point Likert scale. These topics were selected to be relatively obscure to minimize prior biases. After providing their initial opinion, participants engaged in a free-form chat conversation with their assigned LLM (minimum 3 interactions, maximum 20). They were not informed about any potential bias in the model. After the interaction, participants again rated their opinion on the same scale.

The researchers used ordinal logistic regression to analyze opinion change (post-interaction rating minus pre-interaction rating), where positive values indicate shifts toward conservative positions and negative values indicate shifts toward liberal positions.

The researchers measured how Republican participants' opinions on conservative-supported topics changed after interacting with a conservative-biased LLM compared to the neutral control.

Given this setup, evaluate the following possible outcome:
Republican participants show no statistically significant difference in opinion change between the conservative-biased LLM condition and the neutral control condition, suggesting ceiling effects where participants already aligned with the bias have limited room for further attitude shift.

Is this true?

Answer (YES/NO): YES